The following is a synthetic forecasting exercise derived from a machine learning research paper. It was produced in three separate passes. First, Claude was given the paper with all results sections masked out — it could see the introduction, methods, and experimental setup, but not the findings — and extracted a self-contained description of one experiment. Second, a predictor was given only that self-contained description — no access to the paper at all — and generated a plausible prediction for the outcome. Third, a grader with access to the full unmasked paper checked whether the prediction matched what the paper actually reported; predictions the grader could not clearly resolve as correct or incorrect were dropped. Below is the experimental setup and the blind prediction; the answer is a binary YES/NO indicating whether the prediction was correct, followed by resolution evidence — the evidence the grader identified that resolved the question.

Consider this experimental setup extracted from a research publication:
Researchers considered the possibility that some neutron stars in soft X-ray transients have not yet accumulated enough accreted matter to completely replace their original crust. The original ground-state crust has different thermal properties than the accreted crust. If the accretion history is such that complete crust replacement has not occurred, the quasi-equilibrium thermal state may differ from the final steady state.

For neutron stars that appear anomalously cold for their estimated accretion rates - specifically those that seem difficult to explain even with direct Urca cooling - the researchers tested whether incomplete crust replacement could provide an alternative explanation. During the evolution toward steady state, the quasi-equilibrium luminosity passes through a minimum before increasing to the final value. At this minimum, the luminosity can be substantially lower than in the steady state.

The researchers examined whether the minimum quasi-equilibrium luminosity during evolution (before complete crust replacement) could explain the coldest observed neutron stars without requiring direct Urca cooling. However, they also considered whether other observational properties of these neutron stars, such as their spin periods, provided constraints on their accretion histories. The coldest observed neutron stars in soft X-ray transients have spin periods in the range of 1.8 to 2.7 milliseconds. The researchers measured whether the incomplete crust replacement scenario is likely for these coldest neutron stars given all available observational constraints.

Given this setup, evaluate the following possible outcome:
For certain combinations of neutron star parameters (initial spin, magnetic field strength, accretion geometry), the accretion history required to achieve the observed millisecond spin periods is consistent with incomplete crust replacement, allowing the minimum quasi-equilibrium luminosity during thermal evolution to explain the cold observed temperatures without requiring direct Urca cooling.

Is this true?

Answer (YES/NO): NO